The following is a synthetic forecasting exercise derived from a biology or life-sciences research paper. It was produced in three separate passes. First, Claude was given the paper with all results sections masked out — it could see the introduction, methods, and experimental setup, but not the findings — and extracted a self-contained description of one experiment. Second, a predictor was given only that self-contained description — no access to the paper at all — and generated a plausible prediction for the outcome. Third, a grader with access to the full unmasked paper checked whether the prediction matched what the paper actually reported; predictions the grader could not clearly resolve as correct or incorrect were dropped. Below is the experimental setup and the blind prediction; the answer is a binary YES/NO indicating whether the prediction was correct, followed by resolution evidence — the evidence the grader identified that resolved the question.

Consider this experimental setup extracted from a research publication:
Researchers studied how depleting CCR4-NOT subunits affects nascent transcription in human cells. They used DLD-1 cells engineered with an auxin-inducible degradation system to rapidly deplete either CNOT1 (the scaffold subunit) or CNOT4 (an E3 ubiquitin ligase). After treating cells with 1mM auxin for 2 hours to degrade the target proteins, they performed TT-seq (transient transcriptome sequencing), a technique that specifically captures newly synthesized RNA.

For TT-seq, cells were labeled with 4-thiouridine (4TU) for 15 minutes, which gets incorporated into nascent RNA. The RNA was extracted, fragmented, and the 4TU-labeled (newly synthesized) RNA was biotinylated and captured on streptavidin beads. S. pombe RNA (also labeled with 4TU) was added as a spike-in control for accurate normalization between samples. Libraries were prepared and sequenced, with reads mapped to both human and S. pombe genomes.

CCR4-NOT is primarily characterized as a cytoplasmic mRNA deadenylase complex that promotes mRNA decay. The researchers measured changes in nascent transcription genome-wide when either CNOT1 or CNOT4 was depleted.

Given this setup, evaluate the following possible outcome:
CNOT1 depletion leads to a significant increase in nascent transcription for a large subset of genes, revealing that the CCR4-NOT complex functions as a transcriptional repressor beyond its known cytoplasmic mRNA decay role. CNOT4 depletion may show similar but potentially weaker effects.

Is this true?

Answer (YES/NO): NO